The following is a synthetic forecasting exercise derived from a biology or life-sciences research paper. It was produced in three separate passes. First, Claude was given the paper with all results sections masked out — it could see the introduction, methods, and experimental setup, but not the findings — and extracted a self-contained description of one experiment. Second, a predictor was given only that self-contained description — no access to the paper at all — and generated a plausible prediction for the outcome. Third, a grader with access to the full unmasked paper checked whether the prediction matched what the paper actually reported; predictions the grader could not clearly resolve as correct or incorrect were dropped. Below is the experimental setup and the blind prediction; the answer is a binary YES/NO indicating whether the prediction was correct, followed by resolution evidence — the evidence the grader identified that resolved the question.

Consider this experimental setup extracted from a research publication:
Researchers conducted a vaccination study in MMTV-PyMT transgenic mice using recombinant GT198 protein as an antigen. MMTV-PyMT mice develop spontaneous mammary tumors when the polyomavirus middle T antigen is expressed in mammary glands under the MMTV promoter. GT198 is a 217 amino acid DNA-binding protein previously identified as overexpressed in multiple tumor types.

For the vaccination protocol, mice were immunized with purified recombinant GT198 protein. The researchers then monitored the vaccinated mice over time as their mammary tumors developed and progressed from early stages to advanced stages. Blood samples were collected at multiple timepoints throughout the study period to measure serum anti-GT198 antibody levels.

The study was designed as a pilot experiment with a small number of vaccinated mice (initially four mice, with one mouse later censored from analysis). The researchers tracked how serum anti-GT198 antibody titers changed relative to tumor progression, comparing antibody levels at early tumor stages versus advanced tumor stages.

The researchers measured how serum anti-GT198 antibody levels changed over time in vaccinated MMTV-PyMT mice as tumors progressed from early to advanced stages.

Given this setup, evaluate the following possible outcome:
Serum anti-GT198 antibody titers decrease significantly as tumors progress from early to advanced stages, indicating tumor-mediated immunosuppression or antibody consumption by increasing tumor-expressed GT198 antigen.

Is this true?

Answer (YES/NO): YES